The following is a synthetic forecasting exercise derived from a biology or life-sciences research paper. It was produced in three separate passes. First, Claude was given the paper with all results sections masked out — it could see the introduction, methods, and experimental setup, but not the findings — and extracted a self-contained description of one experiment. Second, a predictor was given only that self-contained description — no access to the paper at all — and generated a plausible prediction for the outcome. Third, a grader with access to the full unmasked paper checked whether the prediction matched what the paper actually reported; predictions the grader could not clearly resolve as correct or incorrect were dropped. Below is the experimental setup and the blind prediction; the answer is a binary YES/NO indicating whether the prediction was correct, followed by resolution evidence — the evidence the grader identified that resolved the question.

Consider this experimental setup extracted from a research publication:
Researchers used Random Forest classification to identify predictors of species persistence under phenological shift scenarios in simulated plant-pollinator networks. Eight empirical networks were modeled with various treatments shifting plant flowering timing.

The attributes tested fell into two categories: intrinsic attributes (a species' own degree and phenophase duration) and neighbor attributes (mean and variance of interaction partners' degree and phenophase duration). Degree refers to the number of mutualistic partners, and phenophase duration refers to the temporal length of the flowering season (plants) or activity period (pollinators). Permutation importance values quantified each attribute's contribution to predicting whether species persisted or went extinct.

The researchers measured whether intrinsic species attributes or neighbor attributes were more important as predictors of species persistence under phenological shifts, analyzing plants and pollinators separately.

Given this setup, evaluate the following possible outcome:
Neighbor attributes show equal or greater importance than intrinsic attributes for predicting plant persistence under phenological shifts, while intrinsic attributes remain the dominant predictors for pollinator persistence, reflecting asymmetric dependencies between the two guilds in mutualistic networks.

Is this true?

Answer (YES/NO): NO